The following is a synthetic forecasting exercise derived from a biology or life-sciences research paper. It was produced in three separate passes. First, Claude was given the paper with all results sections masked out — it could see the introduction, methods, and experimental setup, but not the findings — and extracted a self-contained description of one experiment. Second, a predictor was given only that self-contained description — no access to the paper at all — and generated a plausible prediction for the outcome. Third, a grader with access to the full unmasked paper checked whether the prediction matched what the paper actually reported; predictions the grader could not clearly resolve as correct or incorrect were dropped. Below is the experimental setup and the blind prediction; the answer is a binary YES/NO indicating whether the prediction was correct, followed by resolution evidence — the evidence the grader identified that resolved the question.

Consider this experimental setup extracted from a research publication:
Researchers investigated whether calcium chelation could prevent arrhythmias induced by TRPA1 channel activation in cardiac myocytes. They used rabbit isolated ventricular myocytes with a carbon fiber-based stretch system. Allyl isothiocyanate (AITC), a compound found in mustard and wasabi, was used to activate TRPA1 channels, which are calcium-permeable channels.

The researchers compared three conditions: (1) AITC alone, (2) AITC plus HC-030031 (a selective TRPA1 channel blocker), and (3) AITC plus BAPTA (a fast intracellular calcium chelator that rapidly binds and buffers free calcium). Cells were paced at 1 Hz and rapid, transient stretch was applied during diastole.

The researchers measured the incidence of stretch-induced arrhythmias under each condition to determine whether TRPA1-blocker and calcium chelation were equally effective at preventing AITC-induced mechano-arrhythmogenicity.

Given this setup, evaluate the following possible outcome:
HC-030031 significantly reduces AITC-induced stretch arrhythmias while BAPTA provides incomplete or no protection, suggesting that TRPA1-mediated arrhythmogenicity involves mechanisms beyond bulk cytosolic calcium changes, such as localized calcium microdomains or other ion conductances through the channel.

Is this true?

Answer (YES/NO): NO